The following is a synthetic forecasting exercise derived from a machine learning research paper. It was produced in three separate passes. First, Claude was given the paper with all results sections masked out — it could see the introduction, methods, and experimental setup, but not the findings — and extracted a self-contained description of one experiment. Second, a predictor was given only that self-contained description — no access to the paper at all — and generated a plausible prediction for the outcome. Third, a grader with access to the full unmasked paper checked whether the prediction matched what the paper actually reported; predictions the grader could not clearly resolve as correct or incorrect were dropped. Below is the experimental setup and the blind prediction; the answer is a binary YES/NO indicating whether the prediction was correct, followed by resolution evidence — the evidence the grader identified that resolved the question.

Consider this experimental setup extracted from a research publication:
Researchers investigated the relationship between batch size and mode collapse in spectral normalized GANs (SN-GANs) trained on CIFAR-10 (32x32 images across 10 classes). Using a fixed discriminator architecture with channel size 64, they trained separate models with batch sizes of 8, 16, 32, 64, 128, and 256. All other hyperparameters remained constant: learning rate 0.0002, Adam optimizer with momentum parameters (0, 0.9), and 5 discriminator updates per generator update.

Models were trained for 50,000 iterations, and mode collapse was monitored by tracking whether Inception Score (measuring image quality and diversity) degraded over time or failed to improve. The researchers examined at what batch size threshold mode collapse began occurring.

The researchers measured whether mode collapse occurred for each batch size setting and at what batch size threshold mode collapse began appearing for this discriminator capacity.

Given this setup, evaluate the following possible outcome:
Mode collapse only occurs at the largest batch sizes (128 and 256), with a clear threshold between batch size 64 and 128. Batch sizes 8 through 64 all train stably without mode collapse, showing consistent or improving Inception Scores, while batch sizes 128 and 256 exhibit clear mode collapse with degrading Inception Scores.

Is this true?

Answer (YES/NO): NO